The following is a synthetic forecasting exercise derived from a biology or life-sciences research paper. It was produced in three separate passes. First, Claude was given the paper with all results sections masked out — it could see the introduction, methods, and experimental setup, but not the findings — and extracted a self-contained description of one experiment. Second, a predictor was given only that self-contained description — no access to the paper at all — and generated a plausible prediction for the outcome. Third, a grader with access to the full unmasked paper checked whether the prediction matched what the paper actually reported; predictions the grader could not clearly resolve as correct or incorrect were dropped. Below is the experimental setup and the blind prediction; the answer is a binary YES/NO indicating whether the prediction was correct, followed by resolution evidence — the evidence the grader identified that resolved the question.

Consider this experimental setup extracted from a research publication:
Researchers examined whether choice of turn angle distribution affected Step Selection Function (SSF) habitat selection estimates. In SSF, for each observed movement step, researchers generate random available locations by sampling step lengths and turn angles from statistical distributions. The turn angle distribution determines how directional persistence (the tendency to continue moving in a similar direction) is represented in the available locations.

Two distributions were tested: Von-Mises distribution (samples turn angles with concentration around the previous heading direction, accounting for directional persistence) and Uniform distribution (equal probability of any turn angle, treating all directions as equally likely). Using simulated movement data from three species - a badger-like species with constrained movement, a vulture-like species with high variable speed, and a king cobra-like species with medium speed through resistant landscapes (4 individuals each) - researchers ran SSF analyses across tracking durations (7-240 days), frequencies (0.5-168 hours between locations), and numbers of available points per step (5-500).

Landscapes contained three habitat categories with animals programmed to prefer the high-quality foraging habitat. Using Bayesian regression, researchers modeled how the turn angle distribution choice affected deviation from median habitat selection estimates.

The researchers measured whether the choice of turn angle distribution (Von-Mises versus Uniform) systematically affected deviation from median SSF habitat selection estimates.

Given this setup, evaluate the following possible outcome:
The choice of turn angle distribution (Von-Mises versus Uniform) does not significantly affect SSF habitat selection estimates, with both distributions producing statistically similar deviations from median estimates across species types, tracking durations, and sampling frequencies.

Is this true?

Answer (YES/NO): YES